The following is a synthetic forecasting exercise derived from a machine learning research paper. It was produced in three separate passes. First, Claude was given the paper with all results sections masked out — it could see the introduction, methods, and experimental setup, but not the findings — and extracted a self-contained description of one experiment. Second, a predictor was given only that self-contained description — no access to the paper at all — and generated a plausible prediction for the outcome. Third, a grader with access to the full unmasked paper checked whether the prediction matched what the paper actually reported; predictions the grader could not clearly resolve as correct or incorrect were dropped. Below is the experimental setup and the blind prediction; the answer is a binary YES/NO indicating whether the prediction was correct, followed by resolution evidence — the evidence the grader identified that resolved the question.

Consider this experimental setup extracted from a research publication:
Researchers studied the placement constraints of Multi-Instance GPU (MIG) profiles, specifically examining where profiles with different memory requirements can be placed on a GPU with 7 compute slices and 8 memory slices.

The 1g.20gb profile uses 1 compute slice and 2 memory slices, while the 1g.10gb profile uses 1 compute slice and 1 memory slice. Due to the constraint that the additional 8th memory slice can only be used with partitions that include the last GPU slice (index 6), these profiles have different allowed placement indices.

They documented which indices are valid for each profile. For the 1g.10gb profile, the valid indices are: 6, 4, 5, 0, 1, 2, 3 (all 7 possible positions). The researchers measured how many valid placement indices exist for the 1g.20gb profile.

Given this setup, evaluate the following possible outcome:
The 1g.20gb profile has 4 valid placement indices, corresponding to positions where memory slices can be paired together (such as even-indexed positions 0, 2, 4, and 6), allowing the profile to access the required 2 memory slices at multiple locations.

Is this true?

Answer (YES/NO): YES